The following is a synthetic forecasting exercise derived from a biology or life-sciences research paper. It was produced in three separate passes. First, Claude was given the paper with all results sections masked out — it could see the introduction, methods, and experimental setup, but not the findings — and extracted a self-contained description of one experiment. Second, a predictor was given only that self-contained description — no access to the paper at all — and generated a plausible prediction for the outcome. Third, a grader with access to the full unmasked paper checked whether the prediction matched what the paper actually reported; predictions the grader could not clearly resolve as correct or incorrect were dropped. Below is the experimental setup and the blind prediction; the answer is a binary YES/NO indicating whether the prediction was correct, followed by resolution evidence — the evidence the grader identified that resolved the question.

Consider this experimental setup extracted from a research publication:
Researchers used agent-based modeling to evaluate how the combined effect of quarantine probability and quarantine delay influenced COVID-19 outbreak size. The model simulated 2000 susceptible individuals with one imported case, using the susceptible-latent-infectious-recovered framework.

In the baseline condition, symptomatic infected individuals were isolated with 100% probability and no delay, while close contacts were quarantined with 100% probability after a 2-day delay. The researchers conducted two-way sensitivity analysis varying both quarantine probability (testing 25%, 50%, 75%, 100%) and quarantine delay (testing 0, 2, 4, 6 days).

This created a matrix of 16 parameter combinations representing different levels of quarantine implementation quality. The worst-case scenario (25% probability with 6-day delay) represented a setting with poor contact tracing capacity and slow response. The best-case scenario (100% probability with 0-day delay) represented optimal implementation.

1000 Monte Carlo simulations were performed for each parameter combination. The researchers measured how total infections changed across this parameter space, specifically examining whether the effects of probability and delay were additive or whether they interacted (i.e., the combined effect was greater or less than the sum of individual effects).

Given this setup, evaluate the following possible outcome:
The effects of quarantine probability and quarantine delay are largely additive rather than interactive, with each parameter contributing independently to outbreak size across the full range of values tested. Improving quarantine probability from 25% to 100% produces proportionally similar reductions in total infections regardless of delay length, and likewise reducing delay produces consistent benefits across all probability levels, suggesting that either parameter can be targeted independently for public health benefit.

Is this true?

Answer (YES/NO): NO